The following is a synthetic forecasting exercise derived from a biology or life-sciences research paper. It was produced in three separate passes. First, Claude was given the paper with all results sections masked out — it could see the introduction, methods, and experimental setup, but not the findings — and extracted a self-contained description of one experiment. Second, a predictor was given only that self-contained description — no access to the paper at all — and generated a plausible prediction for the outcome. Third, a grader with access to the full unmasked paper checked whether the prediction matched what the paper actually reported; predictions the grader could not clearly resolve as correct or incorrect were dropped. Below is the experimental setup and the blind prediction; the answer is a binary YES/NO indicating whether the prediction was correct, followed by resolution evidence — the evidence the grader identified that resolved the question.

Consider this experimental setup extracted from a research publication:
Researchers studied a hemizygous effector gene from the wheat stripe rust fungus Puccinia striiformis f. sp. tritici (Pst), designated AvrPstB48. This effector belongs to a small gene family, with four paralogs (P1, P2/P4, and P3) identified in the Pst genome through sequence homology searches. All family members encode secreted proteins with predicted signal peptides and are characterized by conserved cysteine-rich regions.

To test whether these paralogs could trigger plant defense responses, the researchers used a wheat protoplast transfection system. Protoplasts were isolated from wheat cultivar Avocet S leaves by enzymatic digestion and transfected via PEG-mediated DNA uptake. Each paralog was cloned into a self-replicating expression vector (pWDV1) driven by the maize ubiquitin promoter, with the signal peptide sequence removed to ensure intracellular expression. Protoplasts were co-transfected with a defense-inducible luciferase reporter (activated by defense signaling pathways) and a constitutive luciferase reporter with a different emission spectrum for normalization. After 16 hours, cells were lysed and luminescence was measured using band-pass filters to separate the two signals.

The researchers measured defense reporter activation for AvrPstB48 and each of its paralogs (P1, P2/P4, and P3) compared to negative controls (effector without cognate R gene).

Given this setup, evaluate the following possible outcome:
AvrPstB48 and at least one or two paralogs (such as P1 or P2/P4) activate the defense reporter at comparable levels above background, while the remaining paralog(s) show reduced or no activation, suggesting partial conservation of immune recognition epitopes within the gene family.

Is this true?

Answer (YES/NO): YES